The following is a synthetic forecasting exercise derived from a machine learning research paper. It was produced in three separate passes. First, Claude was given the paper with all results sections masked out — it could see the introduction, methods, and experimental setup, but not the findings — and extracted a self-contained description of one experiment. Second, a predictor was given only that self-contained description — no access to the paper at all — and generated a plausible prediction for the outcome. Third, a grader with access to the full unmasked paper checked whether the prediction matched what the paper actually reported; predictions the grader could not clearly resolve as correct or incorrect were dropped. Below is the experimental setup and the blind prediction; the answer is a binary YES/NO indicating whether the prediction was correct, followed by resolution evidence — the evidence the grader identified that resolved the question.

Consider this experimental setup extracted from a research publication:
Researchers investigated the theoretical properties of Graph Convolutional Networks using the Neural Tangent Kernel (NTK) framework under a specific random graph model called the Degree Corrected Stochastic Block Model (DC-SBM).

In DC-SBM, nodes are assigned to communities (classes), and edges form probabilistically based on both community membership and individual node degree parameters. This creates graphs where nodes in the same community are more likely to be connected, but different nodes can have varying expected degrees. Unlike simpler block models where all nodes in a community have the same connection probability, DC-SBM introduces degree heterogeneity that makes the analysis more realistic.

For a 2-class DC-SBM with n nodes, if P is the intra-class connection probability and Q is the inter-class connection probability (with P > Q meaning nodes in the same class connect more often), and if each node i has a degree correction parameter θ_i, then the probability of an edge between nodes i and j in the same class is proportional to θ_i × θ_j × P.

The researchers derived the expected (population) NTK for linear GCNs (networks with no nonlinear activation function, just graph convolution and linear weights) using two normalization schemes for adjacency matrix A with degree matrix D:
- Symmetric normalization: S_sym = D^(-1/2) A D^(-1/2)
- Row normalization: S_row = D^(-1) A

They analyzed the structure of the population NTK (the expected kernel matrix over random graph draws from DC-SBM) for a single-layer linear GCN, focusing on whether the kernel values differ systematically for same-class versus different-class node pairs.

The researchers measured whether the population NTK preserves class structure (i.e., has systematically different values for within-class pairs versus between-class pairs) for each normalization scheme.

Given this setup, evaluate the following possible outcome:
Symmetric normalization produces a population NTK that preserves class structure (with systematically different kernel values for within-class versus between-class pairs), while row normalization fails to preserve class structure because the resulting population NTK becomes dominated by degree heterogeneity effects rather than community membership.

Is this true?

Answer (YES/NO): NO